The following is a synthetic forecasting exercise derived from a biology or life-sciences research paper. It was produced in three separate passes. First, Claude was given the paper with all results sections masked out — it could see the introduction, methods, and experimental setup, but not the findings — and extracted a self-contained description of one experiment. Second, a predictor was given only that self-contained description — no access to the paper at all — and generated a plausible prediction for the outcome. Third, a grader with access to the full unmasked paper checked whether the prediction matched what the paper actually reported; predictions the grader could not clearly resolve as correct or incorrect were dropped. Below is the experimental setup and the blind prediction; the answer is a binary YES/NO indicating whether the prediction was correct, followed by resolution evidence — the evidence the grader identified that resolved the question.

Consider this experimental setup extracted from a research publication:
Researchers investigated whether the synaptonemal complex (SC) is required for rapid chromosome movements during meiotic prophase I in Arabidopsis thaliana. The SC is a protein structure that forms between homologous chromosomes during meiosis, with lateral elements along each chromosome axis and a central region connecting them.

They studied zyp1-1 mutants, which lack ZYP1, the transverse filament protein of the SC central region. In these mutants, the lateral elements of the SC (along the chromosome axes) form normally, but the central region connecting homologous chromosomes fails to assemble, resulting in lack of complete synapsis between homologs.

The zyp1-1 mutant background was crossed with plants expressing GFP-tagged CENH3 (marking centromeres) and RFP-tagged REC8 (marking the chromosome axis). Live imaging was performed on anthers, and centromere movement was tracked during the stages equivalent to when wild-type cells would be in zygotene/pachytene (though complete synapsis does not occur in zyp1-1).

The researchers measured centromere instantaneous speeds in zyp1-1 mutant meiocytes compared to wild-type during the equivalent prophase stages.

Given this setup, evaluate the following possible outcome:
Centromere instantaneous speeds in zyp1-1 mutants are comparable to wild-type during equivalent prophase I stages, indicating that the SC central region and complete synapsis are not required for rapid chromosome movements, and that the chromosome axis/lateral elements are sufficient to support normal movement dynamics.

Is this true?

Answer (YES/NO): YES